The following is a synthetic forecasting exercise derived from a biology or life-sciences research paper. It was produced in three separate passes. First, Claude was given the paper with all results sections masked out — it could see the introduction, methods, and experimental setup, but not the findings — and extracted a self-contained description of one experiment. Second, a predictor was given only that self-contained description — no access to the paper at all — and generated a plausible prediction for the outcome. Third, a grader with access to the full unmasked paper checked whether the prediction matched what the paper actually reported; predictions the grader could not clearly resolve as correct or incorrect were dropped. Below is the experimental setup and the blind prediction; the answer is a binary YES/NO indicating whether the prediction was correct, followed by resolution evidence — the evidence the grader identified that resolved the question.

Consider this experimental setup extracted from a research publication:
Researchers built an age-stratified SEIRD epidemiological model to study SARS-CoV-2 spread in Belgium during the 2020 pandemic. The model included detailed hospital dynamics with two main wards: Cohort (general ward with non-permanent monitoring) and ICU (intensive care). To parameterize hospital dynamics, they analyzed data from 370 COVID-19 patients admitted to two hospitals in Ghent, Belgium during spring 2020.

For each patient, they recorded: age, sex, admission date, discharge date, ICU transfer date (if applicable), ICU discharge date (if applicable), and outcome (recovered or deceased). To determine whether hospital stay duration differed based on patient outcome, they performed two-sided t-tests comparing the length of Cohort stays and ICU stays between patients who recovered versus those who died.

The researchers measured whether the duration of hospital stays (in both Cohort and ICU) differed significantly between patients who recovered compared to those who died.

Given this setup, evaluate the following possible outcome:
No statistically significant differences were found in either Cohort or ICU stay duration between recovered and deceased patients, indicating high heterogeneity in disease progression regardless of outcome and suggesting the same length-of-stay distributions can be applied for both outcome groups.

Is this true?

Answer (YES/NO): NO